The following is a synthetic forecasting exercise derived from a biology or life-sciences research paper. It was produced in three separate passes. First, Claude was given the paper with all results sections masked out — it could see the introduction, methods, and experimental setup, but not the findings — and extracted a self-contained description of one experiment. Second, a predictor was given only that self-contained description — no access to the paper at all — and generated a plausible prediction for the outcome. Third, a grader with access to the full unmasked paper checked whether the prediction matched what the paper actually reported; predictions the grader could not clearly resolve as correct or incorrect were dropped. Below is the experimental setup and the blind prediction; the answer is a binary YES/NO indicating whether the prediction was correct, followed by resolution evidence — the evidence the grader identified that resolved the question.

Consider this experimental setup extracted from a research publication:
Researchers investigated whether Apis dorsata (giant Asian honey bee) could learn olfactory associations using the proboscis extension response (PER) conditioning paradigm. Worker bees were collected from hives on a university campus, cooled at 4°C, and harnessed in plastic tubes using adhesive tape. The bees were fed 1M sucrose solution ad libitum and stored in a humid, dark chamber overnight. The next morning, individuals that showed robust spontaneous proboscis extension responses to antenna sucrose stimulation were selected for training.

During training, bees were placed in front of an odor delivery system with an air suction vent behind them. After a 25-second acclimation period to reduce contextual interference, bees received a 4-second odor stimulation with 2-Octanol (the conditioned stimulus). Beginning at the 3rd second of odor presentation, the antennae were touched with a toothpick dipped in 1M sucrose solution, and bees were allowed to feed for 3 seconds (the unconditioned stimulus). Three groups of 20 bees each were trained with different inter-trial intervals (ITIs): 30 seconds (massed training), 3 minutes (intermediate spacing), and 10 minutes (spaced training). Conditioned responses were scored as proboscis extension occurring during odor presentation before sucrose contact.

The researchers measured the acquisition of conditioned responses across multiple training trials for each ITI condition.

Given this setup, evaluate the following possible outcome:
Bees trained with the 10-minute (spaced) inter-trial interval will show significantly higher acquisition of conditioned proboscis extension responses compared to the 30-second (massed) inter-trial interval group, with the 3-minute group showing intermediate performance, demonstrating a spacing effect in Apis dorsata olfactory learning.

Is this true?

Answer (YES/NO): NO